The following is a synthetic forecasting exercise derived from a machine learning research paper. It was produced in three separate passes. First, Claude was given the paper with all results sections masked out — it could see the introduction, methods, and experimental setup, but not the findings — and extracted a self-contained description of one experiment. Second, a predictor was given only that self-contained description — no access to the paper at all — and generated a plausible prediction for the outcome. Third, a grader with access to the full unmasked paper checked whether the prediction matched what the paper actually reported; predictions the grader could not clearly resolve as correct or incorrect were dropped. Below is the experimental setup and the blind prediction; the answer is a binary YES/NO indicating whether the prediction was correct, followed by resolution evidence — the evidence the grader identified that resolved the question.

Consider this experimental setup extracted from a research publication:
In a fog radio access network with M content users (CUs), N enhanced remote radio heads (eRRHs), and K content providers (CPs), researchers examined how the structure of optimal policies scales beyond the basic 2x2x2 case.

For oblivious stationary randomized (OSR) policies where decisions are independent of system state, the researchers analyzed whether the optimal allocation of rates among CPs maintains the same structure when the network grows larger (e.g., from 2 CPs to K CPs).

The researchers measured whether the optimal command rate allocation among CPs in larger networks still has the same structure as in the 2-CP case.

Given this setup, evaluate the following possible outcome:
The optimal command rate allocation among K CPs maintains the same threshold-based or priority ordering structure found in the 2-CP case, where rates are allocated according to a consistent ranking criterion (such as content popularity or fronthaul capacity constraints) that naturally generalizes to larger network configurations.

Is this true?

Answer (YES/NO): NO